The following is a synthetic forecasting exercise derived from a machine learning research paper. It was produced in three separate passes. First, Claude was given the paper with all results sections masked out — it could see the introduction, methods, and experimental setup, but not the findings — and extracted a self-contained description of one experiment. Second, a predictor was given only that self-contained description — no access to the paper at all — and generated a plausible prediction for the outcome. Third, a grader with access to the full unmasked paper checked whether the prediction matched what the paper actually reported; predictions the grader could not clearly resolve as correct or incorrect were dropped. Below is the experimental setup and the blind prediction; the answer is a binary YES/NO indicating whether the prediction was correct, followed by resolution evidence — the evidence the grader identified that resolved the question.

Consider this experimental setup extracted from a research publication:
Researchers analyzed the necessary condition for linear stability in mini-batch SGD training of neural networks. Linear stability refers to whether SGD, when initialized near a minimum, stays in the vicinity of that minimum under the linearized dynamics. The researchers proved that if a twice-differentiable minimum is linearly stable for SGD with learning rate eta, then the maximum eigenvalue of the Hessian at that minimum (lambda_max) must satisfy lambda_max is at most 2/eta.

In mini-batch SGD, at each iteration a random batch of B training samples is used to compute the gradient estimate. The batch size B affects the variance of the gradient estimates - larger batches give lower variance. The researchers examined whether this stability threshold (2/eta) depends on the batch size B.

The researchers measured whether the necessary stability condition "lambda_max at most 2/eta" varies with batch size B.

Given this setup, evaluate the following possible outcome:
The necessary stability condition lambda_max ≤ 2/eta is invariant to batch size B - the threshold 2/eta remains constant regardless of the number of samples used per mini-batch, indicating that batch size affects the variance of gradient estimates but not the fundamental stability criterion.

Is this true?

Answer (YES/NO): YES